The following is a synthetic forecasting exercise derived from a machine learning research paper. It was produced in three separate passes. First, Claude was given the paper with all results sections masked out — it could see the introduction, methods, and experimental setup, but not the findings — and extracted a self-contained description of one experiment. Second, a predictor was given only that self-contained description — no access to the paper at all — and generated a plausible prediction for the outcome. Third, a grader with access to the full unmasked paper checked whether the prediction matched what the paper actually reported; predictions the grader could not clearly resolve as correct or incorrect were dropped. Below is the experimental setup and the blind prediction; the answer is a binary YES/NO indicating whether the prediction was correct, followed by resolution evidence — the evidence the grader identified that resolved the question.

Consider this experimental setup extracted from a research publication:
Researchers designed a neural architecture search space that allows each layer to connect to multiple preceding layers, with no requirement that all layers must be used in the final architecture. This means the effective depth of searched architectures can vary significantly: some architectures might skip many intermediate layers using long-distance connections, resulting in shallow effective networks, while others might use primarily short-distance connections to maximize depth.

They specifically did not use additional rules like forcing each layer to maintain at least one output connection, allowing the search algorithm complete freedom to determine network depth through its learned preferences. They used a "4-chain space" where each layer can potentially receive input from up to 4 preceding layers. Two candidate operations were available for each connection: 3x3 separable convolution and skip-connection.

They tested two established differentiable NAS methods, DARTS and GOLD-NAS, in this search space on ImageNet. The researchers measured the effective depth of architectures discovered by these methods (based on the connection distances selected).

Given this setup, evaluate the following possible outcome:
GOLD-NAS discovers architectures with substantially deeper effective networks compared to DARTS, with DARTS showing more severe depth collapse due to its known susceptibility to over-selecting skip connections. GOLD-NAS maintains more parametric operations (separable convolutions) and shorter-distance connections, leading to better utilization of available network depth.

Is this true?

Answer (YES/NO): NO